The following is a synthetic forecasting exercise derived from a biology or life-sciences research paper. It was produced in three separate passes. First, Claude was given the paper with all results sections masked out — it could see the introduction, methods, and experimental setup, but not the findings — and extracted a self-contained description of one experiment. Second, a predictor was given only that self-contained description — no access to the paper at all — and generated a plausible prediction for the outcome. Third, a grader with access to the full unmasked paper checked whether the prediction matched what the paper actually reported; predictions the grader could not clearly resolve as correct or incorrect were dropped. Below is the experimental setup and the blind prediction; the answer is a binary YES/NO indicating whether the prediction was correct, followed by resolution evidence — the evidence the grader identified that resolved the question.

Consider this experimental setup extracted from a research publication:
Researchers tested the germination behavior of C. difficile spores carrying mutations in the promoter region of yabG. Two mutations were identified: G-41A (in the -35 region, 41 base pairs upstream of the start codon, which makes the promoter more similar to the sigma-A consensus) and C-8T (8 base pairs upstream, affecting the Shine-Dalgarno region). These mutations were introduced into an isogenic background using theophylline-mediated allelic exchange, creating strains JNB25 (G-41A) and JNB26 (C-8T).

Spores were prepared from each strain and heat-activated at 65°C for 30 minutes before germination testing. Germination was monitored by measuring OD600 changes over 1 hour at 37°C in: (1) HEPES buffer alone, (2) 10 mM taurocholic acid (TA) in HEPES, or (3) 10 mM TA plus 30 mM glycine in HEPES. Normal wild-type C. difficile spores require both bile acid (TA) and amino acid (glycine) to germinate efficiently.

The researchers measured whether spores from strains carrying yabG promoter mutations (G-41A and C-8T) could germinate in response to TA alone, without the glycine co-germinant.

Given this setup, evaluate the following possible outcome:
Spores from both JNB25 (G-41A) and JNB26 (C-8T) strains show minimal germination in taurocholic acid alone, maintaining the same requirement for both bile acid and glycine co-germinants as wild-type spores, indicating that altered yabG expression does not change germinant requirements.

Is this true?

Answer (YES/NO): NO